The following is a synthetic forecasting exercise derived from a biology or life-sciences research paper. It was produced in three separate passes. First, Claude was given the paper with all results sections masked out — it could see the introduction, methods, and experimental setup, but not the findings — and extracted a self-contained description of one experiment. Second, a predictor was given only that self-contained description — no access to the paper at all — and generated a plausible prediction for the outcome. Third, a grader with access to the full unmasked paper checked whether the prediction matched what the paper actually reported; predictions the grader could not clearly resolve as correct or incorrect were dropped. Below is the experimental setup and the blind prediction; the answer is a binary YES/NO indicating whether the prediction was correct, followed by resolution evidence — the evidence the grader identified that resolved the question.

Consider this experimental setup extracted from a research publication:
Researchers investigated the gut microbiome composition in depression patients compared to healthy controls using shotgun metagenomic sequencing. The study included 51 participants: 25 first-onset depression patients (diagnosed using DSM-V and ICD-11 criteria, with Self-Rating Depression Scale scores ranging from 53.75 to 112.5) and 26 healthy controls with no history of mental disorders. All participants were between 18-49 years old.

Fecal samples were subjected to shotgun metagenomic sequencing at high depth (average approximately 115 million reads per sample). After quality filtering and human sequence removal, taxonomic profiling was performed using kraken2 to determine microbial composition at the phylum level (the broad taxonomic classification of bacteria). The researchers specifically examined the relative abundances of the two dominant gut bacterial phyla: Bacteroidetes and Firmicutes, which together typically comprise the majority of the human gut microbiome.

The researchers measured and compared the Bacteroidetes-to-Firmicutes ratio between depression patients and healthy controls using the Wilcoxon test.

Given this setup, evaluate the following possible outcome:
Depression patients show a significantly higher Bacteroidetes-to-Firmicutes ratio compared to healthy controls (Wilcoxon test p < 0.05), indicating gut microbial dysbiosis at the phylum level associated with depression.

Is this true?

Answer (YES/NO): YES